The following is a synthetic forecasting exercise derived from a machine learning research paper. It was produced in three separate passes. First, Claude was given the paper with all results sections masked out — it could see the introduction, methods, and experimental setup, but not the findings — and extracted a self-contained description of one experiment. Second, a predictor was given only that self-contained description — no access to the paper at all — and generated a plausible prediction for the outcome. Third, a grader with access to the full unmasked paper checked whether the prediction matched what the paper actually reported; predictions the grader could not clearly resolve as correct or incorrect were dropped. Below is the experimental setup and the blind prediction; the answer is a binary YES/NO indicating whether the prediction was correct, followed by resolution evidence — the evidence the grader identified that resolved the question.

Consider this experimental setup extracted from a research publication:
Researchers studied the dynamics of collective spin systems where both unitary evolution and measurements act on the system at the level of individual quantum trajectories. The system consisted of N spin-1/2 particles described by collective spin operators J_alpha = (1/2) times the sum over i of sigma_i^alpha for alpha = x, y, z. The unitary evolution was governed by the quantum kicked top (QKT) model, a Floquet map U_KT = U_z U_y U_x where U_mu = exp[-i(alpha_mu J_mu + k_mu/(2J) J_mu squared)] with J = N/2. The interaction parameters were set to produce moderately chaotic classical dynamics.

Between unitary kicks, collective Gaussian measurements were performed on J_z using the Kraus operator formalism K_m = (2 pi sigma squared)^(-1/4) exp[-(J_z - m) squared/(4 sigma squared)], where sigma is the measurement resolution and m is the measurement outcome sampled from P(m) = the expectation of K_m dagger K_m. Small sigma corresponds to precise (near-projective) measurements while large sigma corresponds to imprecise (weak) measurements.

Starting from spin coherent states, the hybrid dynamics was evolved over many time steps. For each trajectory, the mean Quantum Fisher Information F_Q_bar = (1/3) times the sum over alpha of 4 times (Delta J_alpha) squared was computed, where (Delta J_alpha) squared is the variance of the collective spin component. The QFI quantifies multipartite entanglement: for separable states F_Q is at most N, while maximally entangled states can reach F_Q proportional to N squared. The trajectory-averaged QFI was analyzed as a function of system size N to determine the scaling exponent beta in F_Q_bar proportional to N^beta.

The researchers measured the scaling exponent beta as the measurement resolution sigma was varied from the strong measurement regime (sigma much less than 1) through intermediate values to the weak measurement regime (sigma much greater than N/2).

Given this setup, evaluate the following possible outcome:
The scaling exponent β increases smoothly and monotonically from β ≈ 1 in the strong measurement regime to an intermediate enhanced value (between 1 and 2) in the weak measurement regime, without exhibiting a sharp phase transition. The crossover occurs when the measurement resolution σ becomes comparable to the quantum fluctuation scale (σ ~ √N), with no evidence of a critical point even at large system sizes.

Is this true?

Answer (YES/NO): NO